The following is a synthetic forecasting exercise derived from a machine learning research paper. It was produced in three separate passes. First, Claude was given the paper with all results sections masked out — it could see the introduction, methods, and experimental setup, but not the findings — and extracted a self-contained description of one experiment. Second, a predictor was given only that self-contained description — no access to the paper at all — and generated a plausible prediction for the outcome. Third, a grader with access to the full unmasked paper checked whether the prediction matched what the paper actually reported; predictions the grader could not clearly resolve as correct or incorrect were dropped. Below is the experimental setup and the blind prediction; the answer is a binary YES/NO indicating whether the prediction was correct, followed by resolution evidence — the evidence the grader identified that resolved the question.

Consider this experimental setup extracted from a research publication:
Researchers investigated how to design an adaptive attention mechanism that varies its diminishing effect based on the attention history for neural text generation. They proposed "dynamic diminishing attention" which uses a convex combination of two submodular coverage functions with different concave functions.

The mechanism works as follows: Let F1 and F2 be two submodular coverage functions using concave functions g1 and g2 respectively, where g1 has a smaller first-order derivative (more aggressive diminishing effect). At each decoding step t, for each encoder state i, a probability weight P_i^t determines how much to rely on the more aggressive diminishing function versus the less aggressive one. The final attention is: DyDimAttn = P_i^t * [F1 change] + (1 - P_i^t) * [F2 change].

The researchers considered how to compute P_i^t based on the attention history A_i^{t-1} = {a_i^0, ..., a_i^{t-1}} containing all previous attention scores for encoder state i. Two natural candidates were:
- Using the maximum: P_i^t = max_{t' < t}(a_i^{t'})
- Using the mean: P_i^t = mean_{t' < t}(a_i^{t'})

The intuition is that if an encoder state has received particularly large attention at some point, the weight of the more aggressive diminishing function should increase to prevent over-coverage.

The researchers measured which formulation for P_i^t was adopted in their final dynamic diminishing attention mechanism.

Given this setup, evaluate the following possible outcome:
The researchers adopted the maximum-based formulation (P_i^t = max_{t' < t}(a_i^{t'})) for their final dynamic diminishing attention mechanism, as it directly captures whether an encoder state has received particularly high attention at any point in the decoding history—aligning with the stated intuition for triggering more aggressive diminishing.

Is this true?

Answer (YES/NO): YES